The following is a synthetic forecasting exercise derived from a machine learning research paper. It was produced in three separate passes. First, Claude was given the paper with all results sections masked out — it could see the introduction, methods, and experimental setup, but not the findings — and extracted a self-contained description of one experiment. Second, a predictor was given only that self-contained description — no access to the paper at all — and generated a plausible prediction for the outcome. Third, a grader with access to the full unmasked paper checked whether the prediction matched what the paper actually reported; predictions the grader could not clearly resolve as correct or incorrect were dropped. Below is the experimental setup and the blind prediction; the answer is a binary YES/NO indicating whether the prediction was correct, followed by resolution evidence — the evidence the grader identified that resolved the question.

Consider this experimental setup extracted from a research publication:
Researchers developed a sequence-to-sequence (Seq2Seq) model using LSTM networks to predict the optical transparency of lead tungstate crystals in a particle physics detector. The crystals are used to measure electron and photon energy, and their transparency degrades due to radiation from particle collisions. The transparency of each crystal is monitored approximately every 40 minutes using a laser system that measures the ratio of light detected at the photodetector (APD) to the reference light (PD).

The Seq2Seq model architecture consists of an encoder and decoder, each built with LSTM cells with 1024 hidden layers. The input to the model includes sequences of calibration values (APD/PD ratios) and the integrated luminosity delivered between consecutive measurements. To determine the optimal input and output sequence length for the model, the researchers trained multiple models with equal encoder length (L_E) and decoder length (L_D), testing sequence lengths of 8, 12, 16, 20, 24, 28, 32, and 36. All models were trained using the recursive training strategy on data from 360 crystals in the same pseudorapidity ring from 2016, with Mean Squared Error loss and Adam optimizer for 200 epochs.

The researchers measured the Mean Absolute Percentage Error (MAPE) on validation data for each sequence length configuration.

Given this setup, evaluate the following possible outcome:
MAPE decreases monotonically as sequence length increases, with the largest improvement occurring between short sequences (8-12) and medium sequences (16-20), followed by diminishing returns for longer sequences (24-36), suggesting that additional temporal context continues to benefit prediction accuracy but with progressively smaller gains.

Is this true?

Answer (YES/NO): NO